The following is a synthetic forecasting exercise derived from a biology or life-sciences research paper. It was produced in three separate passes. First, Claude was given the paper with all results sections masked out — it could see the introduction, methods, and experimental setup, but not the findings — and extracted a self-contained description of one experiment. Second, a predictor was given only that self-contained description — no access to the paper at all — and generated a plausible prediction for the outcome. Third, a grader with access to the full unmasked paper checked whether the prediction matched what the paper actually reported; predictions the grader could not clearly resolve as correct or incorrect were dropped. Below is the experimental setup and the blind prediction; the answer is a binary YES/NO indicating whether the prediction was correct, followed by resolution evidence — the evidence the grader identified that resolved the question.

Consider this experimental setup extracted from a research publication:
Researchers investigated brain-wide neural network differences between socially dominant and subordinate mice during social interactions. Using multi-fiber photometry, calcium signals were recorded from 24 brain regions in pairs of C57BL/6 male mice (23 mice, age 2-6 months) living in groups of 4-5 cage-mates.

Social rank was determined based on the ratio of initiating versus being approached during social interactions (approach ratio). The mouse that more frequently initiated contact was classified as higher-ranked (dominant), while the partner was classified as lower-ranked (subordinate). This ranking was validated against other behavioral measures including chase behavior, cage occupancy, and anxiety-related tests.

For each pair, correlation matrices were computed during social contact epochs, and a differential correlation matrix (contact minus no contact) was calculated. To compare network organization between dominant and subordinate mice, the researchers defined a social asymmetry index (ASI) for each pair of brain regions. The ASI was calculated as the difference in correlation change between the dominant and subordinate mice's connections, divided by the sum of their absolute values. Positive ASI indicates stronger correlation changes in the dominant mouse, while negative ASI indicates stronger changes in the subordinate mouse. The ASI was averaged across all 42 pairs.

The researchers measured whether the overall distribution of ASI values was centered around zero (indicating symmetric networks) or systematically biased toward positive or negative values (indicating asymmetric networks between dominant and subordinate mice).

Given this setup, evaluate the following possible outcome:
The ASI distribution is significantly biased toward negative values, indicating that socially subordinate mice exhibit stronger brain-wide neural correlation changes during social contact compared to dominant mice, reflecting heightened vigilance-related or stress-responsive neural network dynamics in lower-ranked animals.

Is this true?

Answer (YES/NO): NO